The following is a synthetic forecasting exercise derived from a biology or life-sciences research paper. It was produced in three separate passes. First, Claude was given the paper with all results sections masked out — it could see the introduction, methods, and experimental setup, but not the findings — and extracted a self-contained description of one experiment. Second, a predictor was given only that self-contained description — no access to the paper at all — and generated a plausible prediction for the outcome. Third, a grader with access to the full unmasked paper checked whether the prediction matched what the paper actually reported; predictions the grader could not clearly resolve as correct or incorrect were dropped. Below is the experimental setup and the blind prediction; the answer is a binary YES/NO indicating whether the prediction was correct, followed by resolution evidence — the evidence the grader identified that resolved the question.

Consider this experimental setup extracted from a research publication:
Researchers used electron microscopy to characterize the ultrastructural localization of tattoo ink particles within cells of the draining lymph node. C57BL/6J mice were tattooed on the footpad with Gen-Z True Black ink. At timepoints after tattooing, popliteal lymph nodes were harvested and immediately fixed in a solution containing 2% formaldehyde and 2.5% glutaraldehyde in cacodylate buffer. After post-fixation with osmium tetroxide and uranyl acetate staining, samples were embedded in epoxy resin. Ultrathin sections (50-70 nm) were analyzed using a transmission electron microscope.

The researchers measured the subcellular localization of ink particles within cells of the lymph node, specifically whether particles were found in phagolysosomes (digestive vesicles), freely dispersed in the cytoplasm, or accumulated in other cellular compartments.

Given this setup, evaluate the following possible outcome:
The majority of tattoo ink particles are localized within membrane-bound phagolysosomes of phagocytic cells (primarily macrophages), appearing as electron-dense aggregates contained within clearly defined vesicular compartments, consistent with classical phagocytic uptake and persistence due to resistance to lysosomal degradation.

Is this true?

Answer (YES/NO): YES